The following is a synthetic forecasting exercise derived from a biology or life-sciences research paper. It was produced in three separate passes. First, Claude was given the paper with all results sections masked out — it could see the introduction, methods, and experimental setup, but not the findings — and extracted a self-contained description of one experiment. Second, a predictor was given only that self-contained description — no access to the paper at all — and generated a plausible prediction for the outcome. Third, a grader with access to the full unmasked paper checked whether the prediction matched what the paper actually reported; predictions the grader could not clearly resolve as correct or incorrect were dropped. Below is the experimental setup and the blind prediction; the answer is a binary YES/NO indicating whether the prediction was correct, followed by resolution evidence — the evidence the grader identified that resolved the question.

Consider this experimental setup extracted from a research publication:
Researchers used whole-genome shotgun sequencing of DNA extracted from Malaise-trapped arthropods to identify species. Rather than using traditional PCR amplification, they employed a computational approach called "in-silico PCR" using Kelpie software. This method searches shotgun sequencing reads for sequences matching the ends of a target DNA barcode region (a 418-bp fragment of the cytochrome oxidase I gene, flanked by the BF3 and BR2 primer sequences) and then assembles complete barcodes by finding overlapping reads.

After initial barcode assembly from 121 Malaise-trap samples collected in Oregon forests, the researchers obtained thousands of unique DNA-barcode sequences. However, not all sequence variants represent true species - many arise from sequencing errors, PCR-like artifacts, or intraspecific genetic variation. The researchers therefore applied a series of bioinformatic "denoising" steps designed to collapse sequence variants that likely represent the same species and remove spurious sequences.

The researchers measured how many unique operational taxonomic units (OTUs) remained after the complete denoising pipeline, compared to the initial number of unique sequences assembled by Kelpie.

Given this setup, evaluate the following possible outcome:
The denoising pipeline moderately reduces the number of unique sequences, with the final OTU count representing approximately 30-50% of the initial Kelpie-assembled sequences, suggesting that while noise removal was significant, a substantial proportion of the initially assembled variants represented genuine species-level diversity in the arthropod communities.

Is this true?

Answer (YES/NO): NO